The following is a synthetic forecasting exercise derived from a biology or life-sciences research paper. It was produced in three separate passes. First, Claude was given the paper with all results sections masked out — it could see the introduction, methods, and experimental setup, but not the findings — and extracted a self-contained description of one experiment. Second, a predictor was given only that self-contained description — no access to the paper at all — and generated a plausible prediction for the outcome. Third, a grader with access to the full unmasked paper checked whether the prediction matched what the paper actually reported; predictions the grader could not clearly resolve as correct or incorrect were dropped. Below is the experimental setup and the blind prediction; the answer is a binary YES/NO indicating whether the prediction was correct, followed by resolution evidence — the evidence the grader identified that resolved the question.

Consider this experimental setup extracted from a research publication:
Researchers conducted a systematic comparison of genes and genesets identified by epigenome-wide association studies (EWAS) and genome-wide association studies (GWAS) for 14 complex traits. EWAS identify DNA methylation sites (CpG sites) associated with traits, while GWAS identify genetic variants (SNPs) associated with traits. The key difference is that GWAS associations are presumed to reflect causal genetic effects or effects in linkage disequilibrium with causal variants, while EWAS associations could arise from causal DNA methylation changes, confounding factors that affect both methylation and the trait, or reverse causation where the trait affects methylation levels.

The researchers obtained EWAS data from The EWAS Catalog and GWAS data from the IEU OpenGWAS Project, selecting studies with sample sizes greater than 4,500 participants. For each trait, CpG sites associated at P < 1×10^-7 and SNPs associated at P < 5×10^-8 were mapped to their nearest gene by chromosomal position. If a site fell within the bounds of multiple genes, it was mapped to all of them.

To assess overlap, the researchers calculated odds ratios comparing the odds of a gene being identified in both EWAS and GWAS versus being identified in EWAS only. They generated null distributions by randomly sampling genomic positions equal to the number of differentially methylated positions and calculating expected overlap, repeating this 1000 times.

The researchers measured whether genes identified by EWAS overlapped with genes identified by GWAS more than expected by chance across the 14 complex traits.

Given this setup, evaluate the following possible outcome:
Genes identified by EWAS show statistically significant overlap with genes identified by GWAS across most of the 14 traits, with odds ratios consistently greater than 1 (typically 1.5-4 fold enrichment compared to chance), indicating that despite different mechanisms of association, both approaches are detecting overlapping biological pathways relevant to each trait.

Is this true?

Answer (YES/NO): NO